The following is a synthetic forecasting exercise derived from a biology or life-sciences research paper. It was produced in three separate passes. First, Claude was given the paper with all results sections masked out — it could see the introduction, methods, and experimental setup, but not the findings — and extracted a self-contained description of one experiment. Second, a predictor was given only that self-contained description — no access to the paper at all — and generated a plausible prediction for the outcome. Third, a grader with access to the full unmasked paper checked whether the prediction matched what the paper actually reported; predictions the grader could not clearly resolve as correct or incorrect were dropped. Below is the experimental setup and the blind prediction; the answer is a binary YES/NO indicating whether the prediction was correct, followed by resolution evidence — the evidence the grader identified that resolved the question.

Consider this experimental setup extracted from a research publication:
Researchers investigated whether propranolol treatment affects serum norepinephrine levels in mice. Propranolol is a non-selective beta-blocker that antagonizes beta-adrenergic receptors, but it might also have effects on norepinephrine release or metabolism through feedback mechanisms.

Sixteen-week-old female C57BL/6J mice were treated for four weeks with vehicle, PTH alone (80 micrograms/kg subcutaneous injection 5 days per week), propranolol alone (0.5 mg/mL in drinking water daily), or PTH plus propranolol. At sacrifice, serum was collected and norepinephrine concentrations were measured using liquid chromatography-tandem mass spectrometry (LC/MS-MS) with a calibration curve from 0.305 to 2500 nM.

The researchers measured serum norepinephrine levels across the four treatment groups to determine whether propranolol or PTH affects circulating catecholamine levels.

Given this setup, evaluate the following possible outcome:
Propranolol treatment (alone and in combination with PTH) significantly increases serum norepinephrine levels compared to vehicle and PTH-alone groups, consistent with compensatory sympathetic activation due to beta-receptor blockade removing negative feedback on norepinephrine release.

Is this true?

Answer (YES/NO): NO